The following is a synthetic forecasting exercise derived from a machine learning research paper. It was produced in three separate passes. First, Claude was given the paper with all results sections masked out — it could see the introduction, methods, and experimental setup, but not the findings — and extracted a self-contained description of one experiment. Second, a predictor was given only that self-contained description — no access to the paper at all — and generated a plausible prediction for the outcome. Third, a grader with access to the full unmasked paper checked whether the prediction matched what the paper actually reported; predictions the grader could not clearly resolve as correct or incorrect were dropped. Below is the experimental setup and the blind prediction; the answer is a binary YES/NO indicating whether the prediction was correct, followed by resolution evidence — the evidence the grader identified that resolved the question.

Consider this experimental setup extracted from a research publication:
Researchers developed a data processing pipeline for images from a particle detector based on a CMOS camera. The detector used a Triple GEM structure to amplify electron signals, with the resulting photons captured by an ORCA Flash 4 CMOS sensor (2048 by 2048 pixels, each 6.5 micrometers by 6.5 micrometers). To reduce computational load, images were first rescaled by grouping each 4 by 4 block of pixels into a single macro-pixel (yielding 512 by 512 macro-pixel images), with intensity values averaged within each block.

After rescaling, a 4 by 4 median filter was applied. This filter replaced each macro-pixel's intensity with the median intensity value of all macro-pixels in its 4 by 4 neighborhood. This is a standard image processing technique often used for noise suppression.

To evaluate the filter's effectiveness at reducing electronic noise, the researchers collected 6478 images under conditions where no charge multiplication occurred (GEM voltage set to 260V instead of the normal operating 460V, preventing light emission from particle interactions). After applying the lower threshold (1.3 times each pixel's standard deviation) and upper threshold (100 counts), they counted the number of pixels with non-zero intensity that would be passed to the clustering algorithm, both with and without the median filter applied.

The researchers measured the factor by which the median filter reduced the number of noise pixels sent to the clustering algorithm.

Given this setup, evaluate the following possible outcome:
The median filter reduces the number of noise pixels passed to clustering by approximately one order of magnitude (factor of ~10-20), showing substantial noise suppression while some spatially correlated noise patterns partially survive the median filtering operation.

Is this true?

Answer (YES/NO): NO